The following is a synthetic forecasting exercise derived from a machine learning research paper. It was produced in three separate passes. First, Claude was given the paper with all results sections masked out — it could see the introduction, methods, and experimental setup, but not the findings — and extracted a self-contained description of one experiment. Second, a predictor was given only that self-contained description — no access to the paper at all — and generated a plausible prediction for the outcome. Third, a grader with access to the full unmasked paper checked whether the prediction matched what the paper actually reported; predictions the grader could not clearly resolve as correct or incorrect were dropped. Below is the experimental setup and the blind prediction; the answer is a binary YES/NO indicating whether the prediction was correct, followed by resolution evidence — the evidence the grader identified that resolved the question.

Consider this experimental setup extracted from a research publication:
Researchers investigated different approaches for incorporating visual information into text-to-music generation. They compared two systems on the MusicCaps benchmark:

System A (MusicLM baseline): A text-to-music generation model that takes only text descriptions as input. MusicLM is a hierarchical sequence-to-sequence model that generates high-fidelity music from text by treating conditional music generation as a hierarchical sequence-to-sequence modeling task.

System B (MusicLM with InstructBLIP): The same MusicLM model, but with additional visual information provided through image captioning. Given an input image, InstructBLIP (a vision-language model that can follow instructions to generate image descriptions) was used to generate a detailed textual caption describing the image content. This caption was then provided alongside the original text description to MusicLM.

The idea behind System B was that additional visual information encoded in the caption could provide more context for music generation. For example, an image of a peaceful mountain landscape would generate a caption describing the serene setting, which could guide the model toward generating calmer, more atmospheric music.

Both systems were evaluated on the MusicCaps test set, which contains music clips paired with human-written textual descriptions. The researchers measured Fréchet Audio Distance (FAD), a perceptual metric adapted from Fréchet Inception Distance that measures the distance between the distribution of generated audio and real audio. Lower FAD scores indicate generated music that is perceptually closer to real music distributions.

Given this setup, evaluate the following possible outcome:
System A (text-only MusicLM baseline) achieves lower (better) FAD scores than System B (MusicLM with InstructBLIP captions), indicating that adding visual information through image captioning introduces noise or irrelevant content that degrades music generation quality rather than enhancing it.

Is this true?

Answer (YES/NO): YES